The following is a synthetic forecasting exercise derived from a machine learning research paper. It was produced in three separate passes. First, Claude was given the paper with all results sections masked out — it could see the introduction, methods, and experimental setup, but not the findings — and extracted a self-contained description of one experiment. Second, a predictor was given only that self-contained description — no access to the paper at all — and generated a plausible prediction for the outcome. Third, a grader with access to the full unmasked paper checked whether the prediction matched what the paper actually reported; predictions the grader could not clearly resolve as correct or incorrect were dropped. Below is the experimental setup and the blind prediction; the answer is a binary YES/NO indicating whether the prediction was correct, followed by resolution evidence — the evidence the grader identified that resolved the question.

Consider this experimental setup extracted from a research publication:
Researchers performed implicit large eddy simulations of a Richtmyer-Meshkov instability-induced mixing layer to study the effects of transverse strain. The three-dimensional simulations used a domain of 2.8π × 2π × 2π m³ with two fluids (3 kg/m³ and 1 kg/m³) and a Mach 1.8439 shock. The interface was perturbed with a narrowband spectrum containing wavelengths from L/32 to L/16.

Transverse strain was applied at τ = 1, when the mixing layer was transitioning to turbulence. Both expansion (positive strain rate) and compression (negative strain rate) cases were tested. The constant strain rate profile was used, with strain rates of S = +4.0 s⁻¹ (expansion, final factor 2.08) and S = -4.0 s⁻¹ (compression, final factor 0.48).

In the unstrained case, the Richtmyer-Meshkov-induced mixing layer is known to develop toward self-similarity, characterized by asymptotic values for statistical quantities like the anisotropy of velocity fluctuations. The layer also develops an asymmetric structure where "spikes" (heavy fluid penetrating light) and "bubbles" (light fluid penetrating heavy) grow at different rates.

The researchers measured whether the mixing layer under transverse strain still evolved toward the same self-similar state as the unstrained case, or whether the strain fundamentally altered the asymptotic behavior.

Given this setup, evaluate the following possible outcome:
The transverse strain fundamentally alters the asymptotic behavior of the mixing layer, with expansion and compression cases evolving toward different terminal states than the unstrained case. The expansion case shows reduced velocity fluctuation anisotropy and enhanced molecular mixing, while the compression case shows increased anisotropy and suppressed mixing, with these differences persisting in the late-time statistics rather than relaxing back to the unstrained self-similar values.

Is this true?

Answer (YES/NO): NO